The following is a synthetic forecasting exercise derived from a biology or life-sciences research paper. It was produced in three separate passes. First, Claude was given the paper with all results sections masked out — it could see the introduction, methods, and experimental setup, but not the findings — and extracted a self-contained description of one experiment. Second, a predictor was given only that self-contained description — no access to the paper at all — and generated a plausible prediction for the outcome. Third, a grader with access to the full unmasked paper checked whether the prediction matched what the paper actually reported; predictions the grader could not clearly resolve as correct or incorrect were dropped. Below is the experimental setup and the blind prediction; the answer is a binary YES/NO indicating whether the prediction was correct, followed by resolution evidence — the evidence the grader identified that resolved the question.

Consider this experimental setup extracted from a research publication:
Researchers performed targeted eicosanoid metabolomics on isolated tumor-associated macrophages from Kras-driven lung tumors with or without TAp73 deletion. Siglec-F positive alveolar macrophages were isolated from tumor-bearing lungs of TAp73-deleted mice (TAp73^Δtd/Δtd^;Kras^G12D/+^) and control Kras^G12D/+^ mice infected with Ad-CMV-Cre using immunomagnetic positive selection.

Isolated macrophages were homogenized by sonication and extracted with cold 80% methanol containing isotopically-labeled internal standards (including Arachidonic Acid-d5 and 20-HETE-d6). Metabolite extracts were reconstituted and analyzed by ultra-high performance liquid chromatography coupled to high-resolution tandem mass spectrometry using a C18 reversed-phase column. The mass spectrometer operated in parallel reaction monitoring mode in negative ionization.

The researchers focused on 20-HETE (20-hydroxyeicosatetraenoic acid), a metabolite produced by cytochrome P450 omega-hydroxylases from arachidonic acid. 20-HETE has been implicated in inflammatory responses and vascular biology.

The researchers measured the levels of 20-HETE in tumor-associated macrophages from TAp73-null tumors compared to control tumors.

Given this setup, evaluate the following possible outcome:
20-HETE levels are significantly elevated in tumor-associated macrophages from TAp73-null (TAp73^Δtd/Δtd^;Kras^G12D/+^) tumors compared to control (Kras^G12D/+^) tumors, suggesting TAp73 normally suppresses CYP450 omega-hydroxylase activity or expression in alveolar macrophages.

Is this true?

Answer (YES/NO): YES